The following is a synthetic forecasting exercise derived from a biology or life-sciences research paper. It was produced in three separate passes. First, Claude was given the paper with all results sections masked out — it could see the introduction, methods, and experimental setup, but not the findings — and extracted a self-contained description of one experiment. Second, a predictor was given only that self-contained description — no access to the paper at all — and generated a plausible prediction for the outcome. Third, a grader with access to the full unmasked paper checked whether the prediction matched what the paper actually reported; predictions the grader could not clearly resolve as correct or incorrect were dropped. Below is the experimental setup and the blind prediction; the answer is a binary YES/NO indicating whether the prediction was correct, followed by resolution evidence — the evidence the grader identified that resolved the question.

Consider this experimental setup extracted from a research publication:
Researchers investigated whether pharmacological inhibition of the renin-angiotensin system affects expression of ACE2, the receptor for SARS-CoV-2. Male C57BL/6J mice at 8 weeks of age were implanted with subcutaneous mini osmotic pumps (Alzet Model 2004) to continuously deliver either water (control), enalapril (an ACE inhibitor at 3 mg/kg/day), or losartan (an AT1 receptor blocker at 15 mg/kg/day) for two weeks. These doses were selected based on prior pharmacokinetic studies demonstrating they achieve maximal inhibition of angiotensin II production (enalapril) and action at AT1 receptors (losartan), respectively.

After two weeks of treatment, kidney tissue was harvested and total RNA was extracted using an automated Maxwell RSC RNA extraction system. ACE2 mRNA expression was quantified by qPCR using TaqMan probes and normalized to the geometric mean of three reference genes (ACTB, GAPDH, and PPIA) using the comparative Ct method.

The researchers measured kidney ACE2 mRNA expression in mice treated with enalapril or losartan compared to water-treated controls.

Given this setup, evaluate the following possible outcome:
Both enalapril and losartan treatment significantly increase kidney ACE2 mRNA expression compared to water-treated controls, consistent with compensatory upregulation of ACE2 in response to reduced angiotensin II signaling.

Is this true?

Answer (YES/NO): NO